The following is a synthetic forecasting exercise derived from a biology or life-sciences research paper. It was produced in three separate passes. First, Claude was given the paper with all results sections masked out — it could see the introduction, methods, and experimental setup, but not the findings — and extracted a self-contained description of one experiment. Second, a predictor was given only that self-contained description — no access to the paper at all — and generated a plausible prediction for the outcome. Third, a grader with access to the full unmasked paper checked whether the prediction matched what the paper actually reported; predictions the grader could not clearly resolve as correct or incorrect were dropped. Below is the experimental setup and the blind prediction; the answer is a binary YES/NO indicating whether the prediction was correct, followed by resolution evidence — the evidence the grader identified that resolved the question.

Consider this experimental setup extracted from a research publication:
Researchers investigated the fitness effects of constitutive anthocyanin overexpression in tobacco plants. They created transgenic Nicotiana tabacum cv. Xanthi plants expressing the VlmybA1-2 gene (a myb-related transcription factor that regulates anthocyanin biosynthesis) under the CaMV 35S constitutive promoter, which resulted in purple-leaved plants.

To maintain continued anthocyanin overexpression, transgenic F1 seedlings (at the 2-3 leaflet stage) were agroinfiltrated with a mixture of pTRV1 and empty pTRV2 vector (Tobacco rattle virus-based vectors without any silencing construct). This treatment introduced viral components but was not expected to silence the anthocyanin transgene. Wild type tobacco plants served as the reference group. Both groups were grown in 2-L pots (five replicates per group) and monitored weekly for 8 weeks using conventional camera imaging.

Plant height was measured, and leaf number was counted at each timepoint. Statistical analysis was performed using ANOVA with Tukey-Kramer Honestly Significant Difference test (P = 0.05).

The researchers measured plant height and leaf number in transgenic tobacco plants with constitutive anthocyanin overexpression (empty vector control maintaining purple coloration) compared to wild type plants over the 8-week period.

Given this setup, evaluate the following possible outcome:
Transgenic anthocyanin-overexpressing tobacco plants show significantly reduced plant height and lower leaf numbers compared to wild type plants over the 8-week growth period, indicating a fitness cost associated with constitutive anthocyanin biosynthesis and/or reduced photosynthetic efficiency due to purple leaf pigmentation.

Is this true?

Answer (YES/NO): YES